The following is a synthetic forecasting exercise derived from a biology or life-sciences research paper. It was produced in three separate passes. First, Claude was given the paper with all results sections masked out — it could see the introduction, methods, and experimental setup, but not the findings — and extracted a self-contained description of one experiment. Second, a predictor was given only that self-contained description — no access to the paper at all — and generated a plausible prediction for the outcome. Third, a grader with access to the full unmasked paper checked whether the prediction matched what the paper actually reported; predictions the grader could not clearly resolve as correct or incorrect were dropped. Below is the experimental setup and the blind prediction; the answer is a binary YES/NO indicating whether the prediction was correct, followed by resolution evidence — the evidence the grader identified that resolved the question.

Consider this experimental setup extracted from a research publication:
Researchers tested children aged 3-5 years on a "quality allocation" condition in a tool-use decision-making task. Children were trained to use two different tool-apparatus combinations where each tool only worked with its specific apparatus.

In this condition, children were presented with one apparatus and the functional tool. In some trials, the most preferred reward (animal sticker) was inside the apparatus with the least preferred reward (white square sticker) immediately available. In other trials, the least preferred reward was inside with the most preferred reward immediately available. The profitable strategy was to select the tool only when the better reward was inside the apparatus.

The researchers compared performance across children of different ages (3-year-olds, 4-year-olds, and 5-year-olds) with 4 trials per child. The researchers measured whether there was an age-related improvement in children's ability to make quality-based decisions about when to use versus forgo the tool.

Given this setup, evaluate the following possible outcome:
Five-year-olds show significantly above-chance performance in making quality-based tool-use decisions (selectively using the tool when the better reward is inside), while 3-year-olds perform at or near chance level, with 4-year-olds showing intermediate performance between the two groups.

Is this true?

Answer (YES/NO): NO